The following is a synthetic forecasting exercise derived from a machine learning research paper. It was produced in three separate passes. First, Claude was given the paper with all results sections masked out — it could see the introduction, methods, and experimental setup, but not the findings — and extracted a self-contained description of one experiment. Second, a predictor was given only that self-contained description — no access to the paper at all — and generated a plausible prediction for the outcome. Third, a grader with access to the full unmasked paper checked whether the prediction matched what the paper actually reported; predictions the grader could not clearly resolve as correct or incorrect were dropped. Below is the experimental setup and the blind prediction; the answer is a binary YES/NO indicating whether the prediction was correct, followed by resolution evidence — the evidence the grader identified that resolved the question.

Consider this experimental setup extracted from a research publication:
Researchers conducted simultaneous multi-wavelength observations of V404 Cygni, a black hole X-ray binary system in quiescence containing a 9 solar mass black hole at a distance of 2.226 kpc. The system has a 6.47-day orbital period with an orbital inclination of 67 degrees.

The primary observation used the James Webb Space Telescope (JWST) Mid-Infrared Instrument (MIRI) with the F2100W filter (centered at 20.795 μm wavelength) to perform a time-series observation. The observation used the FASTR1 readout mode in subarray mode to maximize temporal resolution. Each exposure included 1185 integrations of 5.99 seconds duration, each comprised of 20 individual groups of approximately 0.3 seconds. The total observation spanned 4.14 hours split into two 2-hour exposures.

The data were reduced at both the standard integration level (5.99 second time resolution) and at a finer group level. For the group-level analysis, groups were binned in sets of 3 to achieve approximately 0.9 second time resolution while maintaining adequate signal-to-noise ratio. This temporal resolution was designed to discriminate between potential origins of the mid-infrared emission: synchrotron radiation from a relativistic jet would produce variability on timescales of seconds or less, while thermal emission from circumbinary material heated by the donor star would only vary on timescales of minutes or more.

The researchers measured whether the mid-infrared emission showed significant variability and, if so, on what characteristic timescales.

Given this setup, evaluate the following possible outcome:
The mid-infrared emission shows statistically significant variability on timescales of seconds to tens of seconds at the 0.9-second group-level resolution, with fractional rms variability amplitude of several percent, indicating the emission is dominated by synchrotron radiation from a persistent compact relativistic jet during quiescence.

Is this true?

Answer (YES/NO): NO